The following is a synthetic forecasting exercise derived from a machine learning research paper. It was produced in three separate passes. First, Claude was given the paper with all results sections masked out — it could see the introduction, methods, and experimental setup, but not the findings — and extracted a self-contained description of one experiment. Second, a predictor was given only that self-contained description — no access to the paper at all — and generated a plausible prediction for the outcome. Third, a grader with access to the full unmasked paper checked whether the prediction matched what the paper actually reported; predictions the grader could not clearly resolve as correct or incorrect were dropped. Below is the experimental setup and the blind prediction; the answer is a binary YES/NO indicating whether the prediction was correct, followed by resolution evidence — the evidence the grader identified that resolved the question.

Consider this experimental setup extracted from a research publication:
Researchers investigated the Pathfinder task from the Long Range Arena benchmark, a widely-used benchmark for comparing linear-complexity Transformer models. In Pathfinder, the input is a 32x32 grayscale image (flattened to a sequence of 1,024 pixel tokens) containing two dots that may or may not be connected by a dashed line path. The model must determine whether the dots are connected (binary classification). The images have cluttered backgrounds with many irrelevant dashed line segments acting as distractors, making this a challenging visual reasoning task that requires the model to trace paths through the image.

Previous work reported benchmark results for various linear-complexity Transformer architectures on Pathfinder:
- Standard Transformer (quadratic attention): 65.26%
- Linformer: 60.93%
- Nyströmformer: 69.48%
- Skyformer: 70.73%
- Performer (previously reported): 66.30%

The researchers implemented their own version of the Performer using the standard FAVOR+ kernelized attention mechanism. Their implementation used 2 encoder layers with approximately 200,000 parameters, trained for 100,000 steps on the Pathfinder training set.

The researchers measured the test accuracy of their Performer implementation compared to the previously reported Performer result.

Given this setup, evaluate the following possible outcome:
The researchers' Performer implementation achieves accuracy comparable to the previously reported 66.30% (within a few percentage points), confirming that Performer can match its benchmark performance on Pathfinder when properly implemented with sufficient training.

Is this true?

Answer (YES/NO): NO